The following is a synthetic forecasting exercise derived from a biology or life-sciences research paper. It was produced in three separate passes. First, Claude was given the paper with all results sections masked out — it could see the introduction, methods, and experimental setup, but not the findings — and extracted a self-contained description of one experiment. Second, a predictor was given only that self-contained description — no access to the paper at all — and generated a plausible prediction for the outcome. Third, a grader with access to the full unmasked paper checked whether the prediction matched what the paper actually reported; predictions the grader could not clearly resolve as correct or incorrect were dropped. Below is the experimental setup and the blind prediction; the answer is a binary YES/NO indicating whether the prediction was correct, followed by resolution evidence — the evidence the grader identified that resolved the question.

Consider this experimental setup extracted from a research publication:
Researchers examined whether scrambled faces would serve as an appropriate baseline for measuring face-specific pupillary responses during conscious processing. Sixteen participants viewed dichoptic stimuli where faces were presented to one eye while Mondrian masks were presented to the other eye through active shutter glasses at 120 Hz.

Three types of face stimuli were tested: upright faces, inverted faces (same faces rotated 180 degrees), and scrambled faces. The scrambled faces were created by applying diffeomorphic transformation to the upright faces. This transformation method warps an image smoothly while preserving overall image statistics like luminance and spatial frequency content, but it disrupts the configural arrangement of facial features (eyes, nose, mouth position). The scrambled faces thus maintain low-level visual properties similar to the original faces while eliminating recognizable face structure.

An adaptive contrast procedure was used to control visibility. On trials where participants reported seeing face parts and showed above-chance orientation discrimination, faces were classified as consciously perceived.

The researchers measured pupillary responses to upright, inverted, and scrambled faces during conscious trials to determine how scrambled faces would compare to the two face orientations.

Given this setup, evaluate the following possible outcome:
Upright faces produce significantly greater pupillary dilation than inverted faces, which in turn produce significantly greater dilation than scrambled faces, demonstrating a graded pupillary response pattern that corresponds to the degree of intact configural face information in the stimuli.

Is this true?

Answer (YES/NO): NO